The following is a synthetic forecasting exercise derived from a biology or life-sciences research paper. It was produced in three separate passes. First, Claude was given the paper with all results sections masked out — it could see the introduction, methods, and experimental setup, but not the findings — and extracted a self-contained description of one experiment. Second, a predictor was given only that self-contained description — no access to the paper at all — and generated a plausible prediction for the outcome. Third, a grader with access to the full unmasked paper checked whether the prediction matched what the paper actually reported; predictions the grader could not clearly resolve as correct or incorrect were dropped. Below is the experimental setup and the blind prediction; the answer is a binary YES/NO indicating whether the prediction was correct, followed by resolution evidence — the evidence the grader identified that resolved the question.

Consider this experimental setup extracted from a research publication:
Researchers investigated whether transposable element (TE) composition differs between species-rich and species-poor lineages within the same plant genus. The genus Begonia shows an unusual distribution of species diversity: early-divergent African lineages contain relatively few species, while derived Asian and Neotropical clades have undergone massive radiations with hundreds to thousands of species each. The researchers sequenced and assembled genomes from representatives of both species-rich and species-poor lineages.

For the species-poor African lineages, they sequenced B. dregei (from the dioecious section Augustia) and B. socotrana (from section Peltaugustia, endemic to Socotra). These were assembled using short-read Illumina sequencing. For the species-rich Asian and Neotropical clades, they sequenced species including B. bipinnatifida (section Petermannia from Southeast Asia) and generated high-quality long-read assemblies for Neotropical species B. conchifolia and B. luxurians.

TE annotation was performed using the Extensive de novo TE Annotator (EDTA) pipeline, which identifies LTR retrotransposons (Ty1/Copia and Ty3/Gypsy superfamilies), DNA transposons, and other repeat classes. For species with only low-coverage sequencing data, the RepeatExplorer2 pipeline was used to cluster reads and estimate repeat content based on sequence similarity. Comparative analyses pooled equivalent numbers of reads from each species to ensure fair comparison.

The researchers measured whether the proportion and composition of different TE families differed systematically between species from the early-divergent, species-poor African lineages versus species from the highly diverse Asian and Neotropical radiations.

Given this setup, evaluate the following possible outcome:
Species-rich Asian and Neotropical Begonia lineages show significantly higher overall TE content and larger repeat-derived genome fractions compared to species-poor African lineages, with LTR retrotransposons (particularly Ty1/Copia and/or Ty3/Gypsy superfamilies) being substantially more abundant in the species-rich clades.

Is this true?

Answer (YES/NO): NO